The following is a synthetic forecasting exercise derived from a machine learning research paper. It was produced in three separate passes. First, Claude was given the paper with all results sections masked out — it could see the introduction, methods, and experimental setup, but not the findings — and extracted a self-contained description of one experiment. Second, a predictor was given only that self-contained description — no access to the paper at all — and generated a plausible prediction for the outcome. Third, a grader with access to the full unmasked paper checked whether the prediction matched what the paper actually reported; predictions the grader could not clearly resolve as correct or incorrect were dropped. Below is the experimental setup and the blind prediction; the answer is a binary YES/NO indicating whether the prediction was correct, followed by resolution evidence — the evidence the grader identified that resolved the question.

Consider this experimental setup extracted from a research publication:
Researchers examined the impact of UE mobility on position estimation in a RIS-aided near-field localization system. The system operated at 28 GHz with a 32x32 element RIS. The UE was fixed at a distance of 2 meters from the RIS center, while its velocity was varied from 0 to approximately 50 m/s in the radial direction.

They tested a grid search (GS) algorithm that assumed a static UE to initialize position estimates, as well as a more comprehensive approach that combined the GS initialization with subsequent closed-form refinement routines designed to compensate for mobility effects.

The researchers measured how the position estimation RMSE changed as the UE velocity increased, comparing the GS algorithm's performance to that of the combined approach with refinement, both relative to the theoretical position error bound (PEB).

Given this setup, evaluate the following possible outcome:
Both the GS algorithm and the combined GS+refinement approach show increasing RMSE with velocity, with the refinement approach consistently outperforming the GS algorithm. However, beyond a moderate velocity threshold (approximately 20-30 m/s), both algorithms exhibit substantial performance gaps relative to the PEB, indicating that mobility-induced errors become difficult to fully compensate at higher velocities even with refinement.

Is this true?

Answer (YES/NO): NO